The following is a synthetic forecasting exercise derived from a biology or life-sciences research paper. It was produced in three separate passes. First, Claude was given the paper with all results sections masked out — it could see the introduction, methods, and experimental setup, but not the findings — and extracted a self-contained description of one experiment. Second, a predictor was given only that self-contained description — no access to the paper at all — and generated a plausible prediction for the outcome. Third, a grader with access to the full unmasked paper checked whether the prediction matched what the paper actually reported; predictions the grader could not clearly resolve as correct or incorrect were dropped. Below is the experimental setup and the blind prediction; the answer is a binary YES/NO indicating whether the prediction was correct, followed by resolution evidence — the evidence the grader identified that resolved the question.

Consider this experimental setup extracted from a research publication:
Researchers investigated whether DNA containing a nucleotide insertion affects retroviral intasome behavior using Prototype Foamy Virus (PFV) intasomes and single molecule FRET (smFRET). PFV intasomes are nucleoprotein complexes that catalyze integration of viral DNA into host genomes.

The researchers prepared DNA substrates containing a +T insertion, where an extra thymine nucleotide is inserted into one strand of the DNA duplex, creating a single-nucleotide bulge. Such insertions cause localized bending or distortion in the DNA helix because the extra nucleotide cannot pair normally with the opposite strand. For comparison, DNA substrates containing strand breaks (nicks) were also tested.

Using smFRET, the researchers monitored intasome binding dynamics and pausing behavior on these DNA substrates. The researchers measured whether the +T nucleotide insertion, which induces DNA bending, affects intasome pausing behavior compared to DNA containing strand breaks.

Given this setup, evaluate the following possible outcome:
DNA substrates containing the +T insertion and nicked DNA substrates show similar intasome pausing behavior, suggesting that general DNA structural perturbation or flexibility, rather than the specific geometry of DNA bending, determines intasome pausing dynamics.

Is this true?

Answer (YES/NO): NO